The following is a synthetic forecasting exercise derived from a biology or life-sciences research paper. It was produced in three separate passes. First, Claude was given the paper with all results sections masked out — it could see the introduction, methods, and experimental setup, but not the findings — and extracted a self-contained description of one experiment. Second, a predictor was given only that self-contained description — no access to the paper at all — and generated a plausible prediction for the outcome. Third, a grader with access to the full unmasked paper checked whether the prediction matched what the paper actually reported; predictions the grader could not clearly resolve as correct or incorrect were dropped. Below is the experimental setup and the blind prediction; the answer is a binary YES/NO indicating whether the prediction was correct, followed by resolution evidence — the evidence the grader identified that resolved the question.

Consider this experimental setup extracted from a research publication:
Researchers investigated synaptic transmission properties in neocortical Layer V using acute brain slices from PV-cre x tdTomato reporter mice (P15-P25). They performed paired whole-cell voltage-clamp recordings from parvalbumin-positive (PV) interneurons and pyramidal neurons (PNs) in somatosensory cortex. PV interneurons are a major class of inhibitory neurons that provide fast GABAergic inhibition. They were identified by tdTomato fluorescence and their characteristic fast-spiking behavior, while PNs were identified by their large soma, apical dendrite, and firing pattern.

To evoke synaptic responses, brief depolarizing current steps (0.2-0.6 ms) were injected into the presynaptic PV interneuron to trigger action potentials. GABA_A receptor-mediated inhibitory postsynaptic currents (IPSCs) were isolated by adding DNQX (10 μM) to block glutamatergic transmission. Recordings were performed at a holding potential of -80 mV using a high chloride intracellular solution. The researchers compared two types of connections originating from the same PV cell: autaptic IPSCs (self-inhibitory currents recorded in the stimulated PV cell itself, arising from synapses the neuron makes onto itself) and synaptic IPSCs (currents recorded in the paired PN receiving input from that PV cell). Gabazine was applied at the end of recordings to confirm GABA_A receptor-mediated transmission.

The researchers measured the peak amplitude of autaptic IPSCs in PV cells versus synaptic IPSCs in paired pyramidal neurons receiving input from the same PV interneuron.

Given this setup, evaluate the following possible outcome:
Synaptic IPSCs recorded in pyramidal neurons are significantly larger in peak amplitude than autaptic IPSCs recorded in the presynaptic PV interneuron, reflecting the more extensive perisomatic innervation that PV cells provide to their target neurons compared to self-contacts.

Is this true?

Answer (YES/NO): NO